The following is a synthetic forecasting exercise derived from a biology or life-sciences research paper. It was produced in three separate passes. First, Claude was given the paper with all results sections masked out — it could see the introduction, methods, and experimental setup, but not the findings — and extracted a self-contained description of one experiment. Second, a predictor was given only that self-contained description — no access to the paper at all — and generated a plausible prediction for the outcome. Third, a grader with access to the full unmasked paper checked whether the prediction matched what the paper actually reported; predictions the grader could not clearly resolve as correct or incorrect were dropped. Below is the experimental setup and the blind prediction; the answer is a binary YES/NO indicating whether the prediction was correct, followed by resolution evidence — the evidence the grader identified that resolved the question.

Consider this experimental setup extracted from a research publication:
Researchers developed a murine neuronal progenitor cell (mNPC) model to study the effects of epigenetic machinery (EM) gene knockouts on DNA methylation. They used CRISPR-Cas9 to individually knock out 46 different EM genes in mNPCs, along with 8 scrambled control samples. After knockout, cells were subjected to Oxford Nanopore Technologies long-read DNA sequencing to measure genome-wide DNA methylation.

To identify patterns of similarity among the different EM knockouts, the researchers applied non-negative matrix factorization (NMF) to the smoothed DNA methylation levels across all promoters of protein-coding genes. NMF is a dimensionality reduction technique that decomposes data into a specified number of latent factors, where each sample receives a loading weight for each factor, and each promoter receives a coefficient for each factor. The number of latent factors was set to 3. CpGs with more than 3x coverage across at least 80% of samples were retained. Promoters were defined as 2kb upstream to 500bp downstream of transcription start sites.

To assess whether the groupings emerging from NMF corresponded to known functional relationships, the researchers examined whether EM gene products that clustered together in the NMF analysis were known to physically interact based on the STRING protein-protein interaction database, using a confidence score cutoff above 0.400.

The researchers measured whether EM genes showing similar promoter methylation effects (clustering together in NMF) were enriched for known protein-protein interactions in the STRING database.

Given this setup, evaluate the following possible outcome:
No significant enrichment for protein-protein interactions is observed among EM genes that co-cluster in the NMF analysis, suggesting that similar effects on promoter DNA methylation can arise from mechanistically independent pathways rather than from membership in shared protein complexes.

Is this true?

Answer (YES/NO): NO